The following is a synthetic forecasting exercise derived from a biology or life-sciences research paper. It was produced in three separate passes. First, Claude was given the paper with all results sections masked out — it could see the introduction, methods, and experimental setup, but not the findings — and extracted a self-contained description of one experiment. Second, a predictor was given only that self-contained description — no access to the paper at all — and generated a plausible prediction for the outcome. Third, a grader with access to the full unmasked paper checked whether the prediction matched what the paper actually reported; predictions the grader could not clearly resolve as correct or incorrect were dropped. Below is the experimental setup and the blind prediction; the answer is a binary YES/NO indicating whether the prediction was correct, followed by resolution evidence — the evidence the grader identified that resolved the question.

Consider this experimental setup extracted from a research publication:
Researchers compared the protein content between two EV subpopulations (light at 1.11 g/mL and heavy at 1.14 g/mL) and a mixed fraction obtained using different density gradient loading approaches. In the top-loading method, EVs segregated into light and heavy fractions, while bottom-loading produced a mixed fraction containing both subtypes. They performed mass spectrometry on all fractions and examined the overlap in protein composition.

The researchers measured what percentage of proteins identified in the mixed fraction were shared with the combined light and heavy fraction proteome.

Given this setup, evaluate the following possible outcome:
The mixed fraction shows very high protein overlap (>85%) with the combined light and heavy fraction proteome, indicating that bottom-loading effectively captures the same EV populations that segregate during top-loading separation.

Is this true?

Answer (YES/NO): YES